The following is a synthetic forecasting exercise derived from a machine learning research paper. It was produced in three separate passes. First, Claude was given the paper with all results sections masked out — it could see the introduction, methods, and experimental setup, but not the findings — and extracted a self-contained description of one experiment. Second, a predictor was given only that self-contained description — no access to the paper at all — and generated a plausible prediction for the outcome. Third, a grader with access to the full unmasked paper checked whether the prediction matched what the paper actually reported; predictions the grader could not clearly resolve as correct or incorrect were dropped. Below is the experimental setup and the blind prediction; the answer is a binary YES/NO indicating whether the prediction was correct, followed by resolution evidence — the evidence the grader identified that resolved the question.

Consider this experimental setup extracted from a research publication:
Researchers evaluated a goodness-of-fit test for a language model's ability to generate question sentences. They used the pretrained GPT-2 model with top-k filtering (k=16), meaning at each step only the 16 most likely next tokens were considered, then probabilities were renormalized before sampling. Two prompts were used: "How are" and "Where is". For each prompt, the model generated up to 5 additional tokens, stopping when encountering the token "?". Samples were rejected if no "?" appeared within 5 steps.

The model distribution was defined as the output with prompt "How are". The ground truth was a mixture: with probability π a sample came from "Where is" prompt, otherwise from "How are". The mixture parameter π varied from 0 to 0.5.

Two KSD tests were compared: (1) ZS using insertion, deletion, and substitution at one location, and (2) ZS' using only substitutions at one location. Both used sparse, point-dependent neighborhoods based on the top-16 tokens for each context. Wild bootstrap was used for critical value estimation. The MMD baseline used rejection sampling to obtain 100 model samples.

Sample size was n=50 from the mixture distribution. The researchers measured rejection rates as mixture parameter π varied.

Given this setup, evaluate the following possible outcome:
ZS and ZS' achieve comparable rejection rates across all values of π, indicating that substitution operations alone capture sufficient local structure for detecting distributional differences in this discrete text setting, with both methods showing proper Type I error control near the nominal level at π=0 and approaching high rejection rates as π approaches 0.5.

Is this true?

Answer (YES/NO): NO